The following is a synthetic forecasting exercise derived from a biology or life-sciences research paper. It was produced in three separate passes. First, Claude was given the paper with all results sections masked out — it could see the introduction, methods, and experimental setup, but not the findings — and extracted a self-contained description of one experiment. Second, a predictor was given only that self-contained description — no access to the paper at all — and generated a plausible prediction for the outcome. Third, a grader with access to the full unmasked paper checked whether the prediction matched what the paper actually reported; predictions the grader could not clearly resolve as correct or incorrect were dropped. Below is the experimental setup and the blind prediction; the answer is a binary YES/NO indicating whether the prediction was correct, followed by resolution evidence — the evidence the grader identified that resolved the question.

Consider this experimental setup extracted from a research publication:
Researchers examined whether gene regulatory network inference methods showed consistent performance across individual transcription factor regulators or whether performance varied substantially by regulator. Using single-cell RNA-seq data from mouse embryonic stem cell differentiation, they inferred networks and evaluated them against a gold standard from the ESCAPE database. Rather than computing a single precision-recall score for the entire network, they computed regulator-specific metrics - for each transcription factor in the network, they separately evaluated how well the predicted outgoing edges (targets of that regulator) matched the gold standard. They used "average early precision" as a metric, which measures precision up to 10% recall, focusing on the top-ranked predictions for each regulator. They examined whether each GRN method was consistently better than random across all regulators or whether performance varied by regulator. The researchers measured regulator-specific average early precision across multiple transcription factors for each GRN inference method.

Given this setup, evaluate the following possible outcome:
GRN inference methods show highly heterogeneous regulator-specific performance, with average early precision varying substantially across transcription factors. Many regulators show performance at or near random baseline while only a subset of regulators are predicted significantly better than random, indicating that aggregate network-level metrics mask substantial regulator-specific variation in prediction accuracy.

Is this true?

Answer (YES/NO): YES